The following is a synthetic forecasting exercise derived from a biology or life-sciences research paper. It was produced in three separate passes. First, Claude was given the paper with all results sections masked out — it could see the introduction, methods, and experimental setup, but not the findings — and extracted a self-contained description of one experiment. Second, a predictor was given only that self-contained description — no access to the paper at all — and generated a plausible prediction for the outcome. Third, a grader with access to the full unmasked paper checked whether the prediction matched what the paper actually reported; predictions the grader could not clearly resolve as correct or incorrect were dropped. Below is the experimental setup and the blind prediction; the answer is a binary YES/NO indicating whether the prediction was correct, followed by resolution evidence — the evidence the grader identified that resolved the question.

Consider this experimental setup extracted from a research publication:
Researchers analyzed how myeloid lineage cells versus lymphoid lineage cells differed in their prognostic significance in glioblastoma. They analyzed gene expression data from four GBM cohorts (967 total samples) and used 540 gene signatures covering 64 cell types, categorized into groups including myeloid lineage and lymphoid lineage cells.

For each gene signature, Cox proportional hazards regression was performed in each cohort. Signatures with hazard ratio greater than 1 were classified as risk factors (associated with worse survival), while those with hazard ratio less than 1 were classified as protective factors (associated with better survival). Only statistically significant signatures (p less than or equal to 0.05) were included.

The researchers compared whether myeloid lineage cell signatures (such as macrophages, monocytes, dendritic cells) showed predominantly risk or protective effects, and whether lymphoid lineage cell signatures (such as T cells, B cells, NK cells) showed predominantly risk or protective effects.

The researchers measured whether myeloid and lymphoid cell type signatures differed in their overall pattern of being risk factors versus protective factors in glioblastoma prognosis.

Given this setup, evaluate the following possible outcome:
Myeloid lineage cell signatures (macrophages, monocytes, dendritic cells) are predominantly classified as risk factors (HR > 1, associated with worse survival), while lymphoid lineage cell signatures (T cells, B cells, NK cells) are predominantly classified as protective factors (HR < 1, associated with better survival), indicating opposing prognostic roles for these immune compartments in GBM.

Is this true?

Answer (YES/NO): YES